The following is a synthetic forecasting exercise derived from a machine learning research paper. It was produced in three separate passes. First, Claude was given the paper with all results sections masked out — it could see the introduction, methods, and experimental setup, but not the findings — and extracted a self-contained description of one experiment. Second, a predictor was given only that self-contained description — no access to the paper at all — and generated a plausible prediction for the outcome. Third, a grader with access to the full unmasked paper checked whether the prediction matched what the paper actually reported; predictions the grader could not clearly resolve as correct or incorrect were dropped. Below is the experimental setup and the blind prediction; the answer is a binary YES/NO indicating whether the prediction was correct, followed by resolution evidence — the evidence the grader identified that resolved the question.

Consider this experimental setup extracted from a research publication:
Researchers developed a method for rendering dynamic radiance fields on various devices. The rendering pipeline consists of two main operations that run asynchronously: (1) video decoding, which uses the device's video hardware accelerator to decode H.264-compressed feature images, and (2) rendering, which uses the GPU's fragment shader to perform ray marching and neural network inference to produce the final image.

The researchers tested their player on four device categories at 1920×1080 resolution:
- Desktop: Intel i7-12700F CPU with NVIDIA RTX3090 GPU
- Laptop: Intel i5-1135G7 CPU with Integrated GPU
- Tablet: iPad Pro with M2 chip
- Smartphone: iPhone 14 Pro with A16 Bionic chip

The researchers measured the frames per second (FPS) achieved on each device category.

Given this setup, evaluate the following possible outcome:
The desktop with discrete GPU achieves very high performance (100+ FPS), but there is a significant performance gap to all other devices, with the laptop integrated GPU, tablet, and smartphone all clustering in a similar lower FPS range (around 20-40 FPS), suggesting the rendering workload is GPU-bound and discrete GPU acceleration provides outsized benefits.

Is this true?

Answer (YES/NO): YES